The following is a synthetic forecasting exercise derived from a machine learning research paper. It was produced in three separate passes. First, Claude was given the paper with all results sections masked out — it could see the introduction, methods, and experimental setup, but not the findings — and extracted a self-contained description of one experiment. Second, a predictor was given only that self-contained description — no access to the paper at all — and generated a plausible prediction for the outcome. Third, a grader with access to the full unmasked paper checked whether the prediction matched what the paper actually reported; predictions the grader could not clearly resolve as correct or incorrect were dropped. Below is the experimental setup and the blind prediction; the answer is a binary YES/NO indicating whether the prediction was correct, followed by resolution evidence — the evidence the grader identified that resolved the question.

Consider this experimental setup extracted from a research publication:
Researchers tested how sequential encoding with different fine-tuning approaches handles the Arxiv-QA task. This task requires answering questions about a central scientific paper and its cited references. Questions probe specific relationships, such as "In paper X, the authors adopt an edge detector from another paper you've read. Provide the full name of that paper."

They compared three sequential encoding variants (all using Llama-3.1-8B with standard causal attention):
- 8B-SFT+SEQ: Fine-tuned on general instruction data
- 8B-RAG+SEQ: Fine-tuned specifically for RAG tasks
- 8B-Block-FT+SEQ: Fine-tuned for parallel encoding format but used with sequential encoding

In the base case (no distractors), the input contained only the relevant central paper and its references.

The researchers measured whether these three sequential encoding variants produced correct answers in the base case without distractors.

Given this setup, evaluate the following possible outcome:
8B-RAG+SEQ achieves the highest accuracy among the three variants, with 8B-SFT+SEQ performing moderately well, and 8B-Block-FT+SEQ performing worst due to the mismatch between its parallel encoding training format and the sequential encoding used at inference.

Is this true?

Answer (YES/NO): NO